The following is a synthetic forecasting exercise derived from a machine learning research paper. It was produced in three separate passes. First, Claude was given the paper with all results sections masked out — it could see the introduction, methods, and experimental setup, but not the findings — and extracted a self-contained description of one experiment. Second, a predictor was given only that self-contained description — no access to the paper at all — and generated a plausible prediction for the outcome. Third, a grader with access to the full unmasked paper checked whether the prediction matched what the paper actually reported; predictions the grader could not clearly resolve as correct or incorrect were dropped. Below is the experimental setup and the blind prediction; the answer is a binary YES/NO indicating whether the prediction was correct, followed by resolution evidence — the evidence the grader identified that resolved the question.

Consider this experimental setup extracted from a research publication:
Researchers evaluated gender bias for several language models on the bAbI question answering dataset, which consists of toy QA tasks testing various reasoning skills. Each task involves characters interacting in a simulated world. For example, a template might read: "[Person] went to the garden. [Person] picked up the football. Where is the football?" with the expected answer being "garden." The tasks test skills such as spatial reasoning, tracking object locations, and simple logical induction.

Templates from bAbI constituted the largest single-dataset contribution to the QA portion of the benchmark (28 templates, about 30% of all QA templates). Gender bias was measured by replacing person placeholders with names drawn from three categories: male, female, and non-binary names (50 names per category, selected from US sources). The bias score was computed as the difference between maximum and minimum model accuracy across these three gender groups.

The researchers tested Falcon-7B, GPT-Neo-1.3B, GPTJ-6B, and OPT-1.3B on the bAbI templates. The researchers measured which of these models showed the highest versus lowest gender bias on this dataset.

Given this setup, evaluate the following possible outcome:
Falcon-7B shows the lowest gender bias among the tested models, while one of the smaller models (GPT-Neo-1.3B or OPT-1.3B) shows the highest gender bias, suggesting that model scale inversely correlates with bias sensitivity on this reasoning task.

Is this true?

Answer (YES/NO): NO